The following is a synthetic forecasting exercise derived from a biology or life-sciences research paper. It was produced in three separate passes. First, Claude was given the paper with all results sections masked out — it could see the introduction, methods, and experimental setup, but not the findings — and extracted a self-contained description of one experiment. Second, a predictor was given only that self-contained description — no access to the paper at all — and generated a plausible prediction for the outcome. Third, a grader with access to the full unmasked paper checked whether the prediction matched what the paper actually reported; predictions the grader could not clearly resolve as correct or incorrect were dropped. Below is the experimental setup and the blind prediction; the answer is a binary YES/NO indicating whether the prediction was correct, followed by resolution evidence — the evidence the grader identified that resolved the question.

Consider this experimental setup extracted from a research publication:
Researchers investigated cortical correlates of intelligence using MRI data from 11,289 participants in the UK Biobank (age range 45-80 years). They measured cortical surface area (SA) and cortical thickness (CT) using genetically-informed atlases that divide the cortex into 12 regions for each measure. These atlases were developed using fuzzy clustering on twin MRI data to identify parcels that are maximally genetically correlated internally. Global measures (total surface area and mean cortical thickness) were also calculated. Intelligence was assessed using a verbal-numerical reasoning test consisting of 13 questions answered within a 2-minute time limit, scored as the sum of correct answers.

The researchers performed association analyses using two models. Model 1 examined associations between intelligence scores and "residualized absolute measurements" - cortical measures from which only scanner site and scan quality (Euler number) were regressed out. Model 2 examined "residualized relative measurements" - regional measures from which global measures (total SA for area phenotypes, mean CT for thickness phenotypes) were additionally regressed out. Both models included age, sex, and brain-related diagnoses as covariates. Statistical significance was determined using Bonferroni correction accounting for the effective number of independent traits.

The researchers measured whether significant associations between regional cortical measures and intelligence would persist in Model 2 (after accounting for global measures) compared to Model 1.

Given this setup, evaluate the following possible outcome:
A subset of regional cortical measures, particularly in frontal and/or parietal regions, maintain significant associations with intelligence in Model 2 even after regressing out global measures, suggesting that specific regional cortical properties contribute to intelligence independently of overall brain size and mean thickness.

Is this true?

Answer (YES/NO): YES